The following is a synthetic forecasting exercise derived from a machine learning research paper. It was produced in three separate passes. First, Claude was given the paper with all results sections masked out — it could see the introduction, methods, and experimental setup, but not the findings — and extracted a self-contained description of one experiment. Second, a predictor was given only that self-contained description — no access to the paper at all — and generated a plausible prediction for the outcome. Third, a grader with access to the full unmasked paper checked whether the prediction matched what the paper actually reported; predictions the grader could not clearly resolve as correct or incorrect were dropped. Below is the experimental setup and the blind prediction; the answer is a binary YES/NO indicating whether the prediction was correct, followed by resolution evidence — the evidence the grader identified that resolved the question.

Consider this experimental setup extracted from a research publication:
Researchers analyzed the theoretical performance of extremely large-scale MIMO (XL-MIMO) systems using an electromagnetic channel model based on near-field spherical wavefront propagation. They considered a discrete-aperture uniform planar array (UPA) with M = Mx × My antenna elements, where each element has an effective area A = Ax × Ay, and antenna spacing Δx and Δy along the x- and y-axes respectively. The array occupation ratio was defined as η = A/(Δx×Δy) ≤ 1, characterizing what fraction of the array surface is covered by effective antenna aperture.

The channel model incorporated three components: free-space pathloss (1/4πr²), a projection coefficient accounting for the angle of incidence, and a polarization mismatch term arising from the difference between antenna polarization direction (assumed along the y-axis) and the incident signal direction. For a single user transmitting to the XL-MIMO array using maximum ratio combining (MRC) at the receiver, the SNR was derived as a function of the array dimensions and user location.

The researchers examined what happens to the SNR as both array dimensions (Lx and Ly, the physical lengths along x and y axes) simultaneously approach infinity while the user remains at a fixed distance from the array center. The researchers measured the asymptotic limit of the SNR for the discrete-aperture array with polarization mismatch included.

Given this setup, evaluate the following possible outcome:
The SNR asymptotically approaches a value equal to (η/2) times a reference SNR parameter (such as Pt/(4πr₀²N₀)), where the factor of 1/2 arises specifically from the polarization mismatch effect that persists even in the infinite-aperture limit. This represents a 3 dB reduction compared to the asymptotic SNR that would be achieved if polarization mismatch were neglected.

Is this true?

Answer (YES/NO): NO